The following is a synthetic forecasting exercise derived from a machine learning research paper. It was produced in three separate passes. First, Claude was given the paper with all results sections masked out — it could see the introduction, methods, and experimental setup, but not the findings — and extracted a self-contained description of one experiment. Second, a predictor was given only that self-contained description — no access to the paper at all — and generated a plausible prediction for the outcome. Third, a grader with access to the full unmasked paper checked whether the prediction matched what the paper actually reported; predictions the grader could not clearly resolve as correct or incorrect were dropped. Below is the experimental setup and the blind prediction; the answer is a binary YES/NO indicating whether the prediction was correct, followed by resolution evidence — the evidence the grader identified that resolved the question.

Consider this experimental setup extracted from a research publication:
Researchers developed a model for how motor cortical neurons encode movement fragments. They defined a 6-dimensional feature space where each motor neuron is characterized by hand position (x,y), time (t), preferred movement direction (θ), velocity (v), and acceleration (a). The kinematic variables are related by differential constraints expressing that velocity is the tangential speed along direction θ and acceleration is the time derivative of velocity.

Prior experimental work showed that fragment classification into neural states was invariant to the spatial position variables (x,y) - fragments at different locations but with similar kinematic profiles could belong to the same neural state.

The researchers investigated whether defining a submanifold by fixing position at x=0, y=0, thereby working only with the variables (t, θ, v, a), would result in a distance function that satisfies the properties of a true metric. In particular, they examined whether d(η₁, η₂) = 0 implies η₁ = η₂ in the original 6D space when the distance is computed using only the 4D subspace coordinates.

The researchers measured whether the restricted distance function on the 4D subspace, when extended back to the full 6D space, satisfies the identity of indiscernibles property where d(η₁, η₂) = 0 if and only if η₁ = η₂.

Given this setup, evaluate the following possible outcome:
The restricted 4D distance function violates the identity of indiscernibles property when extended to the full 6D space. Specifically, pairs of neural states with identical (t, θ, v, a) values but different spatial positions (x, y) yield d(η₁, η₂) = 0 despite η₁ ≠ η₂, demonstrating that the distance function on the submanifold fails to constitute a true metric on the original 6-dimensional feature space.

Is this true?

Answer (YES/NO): YES